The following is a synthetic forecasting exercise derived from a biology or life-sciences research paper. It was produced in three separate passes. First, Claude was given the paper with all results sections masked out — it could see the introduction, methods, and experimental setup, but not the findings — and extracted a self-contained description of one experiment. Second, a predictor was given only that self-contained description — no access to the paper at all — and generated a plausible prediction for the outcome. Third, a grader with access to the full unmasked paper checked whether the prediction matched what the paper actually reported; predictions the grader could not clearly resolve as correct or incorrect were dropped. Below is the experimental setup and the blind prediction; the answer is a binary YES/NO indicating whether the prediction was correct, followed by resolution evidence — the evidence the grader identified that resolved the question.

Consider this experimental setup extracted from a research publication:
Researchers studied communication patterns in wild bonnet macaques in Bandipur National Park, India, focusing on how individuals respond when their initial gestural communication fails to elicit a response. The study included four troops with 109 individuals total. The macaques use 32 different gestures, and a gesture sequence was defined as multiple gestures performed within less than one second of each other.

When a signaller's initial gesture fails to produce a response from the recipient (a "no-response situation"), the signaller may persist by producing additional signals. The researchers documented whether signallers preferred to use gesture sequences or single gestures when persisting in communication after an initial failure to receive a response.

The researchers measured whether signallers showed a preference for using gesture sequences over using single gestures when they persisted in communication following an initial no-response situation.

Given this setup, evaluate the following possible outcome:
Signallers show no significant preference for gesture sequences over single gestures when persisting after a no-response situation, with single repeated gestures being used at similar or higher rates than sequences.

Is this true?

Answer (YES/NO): YES